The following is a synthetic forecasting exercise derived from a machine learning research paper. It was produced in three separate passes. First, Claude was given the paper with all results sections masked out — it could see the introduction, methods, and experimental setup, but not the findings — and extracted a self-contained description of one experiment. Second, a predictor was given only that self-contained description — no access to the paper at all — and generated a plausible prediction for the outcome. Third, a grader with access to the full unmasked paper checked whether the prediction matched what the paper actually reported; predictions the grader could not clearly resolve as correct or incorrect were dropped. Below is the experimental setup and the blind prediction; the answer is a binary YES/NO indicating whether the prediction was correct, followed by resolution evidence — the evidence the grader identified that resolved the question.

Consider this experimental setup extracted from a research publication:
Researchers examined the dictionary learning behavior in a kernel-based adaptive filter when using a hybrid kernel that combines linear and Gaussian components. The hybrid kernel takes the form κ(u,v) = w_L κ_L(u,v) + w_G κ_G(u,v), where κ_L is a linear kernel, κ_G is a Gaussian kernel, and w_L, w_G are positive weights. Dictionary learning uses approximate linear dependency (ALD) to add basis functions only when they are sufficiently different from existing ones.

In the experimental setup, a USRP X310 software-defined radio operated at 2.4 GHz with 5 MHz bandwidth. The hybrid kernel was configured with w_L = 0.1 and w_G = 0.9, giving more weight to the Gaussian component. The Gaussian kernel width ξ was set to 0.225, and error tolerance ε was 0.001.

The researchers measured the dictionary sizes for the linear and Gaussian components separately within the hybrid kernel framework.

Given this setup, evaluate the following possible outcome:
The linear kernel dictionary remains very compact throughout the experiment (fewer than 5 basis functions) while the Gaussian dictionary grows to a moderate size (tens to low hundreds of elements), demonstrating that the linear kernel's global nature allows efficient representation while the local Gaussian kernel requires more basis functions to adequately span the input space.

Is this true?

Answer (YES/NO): NO